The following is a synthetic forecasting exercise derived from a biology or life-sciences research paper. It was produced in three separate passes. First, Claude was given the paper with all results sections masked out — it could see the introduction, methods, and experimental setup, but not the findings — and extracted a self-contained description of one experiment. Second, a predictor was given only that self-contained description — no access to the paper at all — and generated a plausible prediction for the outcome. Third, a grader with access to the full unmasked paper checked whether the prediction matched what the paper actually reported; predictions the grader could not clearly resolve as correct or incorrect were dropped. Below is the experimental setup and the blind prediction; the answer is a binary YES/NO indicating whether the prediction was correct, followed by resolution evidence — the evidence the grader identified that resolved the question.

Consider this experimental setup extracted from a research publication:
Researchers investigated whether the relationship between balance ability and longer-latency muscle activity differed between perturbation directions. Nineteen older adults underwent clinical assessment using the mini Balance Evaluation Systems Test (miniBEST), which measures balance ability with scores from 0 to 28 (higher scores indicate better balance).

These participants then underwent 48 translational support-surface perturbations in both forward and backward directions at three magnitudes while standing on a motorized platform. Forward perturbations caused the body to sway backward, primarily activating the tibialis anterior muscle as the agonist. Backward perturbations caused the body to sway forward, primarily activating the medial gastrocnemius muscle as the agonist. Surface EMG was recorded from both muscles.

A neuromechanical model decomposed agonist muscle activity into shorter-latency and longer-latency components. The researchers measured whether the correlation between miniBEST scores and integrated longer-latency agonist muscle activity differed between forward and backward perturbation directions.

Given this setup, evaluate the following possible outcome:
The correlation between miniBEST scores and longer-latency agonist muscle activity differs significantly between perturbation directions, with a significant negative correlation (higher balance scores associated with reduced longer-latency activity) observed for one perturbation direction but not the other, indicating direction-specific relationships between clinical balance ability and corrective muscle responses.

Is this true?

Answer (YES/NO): NO